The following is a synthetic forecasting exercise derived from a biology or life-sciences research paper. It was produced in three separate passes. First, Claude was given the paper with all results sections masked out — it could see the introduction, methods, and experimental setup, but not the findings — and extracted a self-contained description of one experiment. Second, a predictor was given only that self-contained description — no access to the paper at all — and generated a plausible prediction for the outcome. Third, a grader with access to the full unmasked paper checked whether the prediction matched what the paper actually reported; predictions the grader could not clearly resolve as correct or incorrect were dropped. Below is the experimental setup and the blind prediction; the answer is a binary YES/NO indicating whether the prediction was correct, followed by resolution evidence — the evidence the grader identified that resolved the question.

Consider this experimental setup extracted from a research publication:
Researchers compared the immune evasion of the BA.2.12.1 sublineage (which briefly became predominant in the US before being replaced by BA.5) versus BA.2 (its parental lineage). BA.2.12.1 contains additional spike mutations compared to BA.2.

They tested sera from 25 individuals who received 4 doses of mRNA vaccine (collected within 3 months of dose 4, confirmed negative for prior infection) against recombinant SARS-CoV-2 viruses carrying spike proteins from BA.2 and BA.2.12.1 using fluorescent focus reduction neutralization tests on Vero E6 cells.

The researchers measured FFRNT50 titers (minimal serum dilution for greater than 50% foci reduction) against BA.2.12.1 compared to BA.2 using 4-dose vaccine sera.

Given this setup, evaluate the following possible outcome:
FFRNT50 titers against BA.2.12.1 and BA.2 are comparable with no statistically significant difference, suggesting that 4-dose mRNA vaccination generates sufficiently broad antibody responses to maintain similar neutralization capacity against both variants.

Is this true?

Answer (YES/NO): YES